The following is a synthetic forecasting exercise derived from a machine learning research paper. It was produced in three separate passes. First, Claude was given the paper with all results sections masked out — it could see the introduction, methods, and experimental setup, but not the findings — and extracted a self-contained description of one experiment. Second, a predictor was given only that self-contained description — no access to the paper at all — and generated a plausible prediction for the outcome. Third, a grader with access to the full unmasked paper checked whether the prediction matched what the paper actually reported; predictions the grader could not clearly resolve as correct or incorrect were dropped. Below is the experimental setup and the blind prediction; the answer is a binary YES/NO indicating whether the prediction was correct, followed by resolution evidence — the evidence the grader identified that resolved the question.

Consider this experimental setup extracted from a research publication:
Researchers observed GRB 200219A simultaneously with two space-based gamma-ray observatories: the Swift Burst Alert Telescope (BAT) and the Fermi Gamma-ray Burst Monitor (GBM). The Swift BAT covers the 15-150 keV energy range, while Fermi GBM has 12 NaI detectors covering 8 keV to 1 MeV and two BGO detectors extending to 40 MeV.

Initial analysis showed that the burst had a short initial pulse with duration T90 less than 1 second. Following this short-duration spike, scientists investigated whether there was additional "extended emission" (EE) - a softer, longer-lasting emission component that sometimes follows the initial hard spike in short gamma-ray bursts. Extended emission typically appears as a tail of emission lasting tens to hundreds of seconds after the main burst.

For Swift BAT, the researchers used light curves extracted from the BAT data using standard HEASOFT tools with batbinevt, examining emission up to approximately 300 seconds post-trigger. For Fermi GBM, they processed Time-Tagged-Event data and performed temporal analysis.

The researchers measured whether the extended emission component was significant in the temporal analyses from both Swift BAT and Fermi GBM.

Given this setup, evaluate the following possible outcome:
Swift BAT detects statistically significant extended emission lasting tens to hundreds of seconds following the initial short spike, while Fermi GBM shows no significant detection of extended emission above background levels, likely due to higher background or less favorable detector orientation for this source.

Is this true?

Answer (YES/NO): YES